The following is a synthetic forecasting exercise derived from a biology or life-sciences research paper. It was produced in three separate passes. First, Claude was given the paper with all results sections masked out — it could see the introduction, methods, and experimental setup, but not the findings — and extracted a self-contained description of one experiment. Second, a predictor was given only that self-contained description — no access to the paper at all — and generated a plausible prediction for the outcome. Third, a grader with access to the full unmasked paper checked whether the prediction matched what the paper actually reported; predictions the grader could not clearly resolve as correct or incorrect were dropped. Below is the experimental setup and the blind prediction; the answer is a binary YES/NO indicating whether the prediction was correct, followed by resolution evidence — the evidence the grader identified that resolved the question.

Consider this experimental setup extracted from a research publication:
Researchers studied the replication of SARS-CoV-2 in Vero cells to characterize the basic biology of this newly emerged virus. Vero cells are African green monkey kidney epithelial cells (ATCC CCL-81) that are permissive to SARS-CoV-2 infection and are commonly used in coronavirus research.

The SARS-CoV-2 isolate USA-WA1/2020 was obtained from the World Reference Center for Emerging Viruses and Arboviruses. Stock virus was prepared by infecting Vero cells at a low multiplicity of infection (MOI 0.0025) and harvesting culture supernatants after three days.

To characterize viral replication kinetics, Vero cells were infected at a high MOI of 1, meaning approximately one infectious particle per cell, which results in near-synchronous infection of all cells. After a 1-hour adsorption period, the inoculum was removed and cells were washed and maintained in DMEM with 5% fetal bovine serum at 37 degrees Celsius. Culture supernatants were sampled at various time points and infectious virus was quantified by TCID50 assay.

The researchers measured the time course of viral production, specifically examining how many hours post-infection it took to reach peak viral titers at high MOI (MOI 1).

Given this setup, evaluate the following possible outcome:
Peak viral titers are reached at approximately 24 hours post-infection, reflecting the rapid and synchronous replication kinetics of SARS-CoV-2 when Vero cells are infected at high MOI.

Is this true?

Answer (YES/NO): YES